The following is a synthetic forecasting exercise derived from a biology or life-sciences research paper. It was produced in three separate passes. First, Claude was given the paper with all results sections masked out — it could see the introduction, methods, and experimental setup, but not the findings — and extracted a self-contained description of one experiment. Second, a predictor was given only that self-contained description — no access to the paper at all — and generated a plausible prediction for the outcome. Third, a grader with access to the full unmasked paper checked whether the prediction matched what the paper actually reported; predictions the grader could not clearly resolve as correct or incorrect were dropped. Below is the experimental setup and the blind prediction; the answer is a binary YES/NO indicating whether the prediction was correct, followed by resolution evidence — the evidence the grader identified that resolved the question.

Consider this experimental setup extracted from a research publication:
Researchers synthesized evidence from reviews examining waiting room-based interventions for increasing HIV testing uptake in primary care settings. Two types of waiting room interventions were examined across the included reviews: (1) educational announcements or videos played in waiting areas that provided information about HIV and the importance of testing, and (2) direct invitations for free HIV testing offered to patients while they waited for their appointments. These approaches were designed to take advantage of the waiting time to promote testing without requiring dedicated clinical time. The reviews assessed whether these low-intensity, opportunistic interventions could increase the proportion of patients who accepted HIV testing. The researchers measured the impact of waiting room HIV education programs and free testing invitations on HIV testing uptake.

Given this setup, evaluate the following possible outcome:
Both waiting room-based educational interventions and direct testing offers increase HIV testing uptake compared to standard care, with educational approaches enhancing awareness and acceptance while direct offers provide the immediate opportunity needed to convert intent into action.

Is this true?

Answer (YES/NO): YES